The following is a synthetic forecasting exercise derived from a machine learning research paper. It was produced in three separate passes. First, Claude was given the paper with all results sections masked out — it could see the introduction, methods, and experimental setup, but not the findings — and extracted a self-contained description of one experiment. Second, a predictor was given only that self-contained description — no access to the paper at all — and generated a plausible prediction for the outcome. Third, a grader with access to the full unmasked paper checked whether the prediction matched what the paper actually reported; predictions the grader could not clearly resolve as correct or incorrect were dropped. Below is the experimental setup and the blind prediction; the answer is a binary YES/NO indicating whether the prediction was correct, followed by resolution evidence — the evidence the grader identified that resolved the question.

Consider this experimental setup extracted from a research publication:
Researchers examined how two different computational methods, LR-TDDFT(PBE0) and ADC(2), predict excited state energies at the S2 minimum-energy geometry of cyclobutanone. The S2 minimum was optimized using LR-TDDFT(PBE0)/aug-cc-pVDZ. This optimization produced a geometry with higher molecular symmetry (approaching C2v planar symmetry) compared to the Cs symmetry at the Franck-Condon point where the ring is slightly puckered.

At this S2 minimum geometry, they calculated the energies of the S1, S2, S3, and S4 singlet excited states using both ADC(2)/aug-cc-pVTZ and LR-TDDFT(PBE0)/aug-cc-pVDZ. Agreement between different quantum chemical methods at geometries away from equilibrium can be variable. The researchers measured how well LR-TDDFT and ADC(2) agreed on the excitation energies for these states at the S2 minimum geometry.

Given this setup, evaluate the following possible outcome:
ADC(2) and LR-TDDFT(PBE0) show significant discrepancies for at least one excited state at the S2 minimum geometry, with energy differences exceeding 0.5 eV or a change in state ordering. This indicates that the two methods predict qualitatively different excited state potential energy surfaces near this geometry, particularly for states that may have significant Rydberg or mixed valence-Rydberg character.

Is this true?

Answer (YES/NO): NO